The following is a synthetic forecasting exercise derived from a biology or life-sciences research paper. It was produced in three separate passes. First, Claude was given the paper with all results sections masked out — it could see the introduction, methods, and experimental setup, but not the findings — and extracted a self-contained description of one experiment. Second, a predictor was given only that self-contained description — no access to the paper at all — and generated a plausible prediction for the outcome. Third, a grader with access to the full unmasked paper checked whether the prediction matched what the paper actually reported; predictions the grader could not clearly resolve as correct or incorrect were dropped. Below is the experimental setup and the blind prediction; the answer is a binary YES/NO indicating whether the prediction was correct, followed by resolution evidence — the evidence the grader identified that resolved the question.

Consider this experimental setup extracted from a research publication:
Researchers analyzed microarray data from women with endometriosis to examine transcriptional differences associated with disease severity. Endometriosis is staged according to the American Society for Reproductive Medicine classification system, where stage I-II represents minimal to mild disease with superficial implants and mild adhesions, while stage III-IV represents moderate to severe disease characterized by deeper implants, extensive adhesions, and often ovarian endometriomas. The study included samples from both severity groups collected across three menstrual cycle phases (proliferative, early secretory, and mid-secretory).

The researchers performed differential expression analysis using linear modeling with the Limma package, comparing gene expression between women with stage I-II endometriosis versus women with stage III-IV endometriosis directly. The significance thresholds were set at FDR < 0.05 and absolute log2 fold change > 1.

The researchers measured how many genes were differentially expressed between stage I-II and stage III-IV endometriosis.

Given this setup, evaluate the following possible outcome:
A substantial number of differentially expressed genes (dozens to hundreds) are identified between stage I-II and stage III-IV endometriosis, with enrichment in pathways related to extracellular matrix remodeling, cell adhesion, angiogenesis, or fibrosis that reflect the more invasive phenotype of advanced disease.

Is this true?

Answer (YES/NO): NO